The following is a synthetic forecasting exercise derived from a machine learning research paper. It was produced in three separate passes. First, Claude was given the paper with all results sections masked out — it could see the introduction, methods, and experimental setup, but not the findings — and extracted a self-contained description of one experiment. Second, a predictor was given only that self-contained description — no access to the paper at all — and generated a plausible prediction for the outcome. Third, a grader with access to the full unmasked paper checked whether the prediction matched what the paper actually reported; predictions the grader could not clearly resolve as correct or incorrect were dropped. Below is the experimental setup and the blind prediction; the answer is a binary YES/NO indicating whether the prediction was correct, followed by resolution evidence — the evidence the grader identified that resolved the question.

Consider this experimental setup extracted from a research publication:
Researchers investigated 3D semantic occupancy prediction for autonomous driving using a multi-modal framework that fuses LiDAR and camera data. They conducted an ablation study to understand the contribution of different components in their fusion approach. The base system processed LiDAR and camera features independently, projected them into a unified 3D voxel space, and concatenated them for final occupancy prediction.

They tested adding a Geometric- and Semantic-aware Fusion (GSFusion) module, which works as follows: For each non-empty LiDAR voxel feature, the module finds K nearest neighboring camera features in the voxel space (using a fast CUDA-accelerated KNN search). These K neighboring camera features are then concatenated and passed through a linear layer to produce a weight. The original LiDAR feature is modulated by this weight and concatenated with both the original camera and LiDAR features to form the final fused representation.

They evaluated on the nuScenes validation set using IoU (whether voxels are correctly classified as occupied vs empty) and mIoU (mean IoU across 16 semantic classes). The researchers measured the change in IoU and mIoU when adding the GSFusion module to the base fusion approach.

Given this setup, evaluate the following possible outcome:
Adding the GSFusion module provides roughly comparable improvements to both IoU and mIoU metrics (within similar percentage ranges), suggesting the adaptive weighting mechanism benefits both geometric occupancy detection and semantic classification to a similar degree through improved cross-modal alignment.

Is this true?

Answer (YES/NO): YES